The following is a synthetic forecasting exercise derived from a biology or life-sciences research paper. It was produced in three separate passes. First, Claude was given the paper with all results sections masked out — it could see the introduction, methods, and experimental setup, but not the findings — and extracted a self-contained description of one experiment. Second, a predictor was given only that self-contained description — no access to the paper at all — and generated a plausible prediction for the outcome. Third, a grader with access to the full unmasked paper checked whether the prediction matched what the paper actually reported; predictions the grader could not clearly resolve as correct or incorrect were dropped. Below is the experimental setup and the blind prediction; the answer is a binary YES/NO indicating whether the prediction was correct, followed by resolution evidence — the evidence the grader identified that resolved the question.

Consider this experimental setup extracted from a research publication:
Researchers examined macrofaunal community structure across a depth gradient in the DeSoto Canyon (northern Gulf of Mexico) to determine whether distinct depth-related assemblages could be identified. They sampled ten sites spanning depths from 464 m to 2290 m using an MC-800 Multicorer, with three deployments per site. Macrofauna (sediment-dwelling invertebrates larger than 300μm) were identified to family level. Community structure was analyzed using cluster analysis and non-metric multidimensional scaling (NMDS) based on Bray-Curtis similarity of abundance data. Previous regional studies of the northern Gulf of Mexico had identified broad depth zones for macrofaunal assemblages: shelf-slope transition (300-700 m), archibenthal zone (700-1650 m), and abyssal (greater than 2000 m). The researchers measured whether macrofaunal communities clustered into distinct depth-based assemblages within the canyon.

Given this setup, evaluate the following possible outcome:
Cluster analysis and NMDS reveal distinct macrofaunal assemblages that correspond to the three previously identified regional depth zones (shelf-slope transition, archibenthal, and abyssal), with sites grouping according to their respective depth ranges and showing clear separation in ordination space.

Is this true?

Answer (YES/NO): YES